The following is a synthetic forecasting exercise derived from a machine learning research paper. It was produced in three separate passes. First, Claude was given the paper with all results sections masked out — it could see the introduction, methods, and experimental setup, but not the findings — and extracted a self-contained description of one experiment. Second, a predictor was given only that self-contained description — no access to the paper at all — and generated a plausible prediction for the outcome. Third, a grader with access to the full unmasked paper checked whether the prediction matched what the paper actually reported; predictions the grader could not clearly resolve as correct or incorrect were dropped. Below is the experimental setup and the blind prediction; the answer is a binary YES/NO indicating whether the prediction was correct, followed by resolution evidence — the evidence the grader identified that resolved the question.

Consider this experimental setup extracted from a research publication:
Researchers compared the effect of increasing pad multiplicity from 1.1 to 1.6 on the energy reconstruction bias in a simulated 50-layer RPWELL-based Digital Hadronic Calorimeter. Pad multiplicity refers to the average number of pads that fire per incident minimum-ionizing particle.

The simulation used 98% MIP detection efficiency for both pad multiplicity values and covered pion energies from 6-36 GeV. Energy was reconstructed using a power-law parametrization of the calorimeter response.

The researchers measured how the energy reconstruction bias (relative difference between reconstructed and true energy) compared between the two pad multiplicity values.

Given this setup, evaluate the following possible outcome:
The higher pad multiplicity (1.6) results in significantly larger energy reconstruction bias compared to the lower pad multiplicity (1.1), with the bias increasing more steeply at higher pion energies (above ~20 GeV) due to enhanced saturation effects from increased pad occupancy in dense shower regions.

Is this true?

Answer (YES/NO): NO